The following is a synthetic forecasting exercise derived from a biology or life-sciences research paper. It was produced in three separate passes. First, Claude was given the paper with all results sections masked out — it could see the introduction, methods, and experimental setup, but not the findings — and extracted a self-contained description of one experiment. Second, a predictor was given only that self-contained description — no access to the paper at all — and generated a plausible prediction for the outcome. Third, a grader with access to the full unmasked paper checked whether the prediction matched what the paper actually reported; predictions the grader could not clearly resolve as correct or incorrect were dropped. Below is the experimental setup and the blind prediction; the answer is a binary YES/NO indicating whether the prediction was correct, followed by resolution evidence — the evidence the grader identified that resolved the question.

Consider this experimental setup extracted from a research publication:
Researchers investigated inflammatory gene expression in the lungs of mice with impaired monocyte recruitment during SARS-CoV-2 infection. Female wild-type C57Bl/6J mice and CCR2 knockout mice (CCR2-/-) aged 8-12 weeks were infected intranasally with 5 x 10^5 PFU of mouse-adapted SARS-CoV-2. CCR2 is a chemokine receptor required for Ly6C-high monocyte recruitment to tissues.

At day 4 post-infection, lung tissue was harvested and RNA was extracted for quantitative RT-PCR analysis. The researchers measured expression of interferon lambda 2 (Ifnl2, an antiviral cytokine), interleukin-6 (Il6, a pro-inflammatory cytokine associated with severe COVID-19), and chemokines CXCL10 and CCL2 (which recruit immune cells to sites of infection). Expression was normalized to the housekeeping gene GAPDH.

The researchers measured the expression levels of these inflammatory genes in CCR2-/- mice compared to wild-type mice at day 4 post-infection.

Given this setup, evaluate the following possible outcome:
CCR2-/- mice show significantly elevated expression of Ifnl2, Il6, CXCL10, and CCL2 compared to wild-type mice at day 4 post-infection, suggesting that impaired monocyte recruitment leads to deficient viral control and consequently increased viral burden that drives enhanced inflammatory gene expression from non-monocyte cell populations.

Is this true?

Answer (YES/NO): YES